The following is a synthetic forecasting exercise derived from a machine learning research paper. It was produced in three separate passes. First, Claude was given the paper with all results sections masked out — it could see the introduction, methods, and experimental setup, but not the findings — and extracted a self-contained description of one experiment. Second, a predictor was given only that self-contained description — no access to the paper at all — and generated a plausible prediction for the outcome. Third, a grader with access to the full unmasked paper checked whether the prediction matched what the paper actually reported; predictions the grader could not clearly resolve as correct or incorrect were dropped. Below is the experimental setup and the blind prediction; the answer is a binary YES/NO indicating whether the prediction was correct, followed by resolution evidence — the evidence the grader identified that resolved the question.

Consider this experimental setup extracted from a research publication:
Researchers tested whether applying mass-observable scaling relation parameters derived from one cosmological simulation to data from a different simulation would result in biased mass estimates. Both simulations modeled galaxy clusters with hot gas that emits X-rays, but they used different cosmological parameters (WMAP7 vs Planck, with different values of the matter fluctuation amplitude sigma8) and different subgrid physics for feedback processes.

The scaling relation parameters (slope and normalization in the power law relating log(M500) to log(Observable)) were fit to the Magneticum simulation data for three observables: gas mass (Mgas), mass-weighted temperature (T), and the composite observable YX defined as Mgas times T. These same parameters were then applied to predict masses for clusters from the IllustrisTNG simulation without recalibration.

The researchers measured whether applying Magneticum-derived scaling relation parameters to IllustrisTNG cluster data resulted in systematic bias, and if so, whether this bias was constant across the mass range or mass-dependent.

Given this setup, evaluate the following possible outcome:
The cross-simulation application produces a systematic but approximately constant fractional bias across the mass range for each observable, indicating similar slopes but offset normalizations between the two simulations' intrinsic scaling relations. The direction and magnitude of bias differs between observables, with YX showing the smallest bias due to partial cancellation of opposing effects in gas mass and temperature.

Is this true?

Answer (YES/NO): NO